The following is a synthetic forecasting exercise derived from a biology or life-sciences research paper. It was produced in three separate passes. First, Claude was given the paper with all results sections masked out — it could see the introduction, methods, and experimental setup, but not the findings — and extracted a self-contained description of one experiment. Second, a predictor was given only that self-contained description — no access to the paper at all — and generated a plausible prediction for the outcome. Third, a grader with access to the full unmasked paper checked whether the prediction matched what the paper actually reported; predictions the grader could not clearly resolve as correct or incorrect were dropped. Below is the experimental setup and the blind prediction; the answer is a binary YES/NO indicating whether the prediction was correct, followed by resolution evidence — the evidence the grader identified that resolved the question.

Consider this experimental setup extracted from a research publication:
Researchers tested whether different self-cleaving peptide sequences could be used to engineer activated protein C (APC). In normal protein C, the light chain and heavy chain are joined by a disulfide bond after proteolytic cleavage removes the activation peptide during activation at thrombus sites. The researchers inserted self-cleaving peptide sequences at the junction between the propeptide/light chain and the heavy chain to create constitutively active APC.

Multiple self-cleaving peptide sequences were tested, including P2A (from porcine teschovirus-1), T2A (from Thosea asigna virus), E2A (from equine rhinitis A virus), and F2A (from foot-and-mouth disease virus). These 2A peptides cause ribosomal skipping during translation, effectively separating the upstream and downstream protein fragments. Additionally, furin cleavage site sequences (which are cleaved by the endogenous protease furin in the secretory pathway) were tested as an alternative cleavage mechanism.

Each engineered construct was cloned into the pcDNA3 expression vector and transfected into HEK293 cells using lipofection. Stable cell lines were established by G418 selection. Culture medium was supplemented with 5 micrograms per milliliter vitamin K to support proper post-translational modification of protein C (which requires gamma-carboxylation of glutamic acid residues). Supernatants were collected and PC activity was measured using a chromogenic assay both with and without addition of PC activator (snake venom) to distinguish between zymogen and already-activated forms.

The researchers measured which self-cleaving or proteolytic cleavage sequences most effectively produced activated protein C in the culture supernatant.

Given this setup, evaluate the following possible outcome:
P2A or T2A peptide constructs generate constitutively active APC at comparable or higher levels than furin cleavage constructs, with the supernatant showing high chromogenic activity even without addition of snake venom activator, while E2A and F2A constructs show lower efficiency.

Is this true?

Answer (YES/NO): NO